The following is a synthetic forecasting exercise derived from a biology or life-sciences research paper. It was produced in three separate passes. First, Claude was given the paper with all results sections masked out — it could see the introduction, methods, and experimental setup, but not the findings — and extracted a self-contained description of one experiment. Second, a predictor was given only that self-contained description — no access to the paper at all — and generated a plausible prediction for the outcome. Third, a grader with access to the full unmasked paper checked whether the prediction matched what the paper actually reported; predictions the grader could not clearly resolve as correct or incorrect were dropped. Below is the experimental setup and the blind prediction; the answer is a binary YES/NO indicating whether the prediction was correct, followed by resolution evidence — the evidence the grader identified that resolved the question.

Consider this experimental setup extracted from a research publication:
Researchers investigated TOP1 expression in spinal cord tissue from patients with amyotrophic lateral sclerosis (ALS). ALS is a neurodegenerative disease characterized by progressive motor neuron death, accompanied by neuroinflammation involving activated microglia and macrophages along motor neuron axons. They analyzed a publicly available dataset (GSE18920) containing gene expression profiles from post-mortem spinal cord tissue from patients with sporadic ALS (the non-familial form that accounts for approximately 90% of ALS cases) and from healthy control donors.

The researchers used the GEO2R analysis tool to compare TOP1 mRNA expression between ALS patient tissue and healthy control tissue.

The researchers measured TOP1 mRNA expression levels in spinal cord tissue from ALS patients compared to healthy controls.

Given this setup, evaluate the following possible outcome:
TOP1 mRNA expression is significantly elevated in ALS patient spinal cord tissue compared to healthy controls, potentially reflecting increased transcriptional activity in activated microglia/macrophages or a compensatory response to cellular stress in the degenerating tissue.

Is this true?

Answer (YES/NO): YES